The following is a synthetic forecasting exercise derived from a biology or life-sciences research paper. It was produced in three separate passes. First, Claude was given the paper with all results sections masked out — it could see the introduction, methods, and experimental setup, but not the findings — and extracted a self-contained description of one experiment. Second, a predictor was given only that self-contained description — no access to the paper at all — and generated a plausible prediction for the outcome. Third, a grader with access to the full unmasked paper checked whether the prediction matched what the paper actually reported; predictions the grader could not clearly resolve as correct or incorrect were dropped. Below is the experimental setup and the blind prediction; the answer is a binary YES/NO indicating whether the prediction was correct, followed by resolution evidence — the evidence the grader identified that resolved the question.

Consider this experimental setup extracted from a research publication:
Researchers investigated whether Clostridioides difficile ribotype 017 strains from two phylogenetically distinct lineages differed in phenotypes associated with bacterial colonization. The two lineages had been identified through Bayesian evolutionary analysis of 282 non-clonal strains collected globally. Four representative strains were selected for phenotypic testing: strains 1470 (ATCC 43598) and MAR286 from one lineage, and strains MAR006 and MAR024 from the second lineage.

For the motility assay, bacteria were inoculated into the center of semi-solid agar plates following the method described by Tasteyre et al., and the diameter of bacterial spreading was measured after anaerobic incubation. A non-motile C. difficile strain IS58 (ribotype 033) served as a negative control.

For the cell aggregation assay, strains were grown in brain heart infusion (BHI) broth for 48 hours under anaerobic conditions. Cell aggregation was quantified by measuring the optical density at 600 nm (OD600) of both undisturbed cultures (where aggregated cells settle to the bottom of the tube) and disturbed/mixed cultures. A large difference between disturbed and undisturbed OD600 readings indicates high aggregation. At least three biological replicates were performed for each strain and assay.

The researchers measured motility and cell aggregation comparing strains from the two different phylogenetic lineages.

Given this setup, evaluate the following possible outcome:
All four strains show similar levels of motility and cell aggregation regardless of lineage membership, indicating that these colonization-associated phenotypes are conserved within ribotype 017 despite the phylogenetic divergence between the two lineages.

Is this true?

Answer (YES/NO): NO